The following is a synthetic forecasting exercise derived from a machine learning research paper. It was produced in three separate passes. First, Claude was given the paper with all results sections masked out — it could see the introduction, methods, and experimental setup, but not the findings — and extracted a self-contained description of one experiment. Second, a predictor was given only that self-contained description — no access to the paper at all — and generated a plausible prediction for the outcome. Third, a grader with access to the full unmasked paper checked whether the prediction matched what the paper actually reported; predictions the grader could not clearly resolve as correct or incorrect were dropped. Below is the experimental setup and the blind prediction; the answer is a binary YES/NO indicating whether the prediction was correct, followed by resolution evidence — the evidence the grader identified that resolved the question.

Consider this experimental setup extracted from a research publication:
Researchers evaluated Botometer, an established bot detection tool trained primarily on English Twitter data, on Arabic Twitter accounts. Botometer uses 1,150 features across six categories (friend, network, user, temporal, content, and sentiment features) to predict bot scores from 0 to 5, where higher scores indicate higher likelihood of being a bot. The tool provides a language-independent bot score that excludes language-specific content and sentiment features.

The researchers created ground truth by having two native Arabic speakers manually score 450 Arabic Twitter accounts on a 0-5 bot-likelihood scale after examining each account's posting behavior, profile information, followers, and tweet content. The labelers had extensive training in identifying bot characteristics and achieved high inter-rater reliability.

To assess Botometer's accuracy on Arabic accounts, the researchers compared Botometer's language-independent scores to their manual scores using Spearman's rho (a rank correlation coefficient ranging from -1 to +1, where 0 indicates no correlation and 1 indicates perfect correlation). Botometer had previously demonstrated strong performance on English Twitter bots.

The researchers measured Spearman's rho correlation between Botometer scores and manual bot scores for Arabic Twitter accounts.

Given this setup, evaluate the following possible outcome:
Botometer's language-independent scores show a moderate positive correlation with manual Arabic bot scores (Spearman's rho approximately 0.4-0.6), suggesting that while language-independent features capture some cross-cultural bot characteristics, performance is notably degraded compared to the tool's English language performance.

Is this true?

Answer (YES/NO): YES